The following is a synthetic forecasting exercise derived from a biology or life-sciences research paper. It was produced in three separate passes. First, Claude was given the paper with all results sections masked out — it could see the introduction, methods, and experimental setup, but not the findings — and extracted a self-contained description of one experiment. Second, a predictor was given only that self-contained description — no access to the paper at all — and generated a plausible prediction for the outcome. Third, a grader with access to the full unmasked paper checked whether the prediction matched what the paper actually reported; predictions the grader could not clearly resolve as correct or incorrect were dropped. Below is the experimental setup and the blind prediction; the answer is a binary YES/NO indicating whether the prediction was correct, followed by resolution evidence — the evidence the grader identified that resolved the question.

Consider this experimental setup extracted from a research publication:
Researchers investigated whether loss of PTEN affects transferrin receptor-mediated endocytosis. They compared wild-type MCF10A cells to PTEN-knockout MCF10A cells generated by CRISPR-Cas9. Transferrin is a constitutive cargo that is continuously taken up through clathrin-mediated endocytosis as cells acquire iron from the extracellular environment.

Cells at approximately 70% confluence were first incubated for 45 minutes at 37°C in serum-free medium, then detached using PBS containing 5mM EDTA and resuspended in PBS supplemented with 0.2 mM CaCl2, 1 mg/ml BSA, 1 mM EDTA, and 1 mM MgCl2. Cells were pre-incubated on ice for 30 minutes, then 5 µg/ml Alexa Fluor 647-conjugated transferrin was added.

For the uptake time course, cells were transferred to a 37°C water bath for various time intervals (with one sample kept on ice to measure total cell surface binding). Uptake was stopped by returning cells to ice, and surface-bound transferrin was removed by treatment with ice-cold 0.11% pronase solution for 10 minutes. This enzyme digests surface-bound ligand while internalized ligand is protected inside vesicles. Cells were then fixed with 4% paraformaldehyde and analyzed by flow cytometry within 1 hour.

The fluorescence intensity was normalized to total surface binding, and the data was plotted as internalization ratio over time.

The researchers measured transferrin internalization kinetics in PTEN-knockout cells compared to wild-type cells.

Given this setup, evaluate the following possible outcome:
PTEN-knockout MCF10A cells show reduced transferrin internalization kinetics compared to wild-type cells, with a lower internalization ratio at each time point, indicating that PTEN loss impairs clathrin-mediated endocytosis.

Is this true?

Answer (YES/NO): NO